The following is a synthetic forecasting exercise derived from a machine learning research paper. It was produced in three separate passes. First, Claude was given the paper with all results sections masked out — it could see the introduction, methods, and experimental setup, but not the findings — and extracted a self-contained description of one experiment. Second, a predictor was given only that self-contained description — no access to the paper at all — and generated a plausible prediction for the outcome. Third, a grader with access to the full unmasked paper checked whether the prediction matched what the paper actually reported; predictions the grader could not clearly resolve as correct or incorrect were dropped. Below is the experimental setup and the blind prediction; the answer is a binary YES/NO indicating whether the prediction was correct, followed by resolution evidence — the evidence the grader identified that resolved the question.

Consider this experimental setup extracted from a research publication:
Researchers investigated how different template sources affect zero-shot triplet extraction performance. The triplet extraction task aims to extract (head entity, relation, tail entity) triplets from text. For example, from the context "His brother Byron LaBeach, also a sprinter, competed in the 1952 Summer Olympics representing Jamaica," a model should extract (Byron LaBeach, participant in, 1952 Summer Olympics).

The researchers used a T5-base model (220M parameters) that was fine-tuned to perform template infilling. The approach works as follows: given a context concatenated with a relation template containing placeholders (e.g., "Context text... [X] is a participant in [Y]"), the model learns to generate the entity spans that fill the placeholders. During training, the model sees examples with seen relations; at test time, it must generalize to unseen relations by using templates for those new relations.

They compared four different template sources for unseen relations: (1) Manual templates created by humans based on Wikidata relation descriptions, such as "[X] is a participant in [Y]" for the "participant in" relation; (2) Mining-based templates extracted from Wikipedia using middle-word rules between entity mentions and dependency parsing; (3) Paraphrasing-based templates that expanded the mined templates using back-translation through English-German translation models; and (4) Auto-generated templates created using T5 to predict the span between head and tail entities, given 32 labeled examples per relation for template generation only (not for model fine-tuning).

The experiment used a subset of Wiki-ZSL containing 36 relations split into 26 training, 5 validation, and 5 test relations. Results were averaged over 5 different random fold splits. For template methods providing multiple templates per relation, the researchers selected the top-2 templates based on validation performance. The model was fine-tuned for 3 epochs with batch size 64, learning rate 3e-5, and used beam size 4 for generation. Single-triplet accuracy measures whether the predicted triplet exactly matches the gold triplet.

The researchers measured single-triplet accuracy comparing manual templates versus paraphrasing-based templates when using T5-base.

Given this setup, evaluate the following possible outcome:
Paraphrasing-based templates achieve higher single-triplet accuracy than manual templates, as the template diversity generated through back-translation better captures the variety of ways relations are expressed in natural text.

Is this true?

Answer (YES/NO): NO